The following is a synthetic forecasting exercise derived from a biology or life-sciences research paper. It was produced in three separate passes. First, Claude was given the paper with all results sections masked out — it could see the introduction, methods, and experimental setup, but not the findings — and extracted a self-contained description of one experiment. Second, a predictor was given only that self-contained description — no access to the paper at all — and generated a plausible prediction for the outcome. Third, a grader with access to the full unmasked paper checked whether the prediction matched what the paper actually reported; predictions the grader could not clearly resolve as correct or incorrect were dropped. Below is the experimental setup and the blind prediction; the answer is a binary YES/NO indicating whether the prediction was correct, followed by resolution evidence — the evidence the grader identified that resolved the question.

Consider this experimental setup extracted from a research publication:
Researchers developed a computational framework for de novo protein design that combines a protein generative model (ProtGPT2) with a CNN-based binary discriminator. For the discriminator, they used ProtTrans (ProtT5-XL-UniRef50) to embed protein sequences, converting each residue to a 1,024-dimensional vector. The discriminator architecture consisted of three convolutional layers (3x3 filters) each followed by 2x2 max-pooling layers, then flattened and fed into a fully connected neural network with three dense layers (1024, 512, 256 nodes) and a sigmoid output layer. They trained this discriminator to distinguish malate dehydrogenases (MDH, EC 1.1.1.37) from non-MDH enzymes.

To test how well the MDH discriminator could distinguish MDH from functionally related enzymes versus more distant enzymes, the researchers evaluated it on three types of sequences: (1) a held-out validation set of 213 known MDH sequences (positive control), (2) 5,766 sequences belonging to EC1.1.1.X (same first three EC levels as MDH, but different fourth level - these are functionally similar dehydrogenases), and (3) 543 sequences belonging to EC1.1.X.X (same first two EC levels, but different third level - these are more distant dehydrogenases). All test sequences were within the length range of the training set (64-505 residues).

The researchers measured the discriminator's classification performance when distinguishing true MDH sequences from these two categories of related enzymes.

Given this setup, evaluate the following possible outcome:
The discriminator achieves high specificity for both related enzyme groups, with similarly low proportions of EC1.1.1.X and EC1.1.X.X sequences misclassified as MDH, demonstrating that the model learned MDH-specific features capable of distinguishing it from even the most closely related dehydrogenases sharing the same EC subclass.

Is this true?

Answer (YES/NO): YES